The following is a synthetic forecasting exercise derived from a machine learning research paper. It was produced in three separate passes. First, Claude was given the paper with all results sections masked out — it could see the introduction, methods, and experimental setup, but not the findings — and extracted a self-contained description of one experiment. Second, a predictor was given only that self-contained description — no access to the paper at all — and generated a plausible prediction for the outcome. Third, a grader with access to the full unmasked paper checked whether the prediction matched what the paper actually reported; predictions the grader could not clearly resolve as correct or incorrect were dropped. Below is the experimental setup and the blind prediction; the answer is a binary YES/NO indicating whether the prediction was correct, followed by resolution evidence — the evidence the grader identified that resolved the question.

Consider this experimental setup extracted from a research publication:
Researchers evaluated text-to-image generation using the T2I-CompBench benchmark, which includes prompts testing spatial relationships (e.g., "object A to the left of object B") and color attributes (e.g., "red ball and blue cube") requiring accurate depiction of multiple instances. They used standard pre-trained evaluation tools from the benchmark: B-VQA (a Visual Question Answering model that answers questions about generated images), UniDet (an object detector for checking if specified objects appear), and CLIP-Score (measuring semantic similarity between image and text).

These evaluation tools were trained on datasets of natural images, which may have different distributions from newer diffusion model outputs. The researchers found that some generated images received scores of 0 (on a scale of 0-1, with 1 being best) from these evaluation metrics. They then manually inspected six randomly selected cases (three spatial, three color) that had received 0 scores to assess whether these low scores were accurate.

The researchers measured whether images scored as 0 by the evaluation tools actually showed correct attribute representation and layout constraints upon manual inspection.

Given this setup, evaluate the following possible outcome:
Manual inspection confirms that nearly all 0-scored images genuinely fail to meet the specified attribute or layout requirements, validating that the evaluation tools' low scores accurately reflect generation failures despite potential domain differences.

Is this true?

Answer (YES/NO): NO